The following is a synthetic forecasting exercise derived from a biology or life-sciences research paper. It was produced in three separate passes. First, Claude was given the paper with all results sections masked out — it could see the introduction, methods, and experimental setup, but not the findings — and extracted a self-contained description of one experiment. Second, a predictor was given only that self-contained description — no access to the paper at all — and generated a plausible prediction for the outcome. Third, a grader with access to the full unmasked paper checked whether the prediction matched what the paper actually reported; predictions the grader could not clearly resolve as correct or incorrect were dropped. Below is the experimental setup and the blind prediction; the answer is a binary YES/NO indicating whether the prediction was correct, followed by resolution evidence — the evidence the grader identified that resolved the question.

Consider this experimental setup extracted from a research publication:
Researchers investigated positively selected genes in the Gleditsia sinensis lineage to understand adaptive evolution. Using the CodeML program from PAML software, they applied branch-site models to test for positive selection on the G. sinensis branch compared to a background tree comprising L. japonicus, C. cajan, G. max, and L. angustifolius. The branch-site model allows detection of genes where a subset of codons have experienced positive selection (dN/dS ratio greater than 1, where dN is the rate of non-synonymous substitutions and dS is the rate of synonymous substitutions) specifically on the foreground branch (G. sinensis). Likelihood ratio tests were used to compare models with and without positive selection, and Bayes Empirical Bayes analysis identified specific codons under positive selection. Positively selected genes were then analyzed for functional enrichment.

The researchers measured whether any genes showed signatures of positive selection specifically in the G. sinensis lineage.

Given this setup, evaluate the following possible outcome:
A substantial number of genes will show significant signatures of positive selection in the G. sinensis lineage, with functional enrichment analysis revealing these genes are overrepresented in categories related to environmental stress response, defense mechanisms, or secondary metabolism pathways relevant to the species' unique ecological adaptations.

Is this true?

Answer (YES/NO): NO